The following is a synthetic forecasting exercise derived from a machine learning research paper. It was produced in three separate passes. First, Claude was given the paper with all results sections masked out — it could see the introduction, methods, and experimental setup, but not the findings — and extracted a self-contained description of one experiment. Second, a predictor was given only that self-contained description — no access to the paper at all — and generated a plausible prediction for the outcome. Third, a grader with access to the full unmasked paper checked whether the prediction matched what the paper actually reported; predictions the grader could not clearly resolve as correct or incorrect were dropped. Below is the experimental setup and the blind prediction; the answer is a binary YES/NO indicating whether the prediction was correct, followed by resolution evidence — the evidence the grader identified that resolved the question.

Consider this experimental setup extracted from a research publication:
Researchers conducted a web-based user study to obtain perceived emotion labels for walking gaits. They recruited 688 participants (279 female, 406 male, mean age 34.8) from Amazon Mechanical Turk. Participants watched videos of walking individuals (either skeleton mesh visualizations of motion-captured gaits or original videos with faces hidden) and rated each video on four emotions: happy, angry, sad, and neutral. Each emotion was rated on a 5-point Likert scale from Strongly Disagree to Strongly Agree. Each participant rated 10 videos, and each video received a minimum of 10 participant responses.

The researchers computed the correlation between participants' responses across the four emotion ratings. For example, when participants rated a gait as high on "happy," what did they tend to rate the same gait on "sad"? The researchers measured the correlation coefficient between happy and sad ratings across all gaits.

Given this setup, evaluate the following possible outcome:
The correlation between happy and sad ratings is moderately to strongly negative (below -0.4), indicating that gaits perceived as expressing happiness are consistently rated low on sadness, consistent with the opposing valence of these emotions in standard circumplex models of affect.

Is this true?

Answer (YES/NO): YES